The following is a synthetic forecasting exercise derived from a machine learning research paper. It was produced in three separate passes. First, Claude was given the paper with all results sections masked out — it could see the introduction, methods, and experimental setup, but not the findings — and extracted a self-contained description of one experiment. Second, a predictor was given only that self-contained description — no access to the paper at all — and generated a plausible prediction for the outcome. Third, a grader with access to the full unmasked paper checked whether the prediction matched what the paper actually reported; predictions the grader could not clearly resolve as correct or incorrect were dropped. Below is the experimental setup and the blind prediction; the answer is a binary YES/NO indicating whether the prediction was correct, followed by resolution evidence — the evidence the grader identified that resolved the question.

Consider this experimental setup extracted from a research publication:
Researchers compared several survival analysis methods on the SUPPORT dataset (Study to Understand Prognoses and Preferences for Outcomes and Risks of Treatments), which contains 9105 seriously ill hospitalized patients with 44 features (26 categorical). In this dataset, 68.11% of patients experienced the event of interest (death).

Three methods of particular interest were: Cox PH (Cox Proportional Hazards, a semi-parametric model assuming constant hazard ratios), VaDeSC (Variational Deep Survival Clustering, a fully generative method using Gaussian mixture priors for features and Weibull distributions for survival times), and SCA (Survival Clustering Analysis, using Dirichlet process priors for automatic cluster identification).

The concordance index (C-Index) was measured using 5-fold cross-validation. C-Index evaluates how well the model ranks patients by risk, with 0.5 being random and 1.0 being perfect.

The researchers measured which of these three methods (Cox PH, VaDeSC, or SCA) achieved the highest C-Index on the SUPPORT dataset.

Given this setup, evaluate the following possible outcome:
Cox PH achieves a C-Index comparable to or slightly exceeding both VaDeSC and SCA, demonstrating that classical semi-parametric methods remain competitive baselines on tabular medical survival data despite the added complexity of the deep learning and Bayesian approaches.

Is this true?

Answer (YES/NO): YES